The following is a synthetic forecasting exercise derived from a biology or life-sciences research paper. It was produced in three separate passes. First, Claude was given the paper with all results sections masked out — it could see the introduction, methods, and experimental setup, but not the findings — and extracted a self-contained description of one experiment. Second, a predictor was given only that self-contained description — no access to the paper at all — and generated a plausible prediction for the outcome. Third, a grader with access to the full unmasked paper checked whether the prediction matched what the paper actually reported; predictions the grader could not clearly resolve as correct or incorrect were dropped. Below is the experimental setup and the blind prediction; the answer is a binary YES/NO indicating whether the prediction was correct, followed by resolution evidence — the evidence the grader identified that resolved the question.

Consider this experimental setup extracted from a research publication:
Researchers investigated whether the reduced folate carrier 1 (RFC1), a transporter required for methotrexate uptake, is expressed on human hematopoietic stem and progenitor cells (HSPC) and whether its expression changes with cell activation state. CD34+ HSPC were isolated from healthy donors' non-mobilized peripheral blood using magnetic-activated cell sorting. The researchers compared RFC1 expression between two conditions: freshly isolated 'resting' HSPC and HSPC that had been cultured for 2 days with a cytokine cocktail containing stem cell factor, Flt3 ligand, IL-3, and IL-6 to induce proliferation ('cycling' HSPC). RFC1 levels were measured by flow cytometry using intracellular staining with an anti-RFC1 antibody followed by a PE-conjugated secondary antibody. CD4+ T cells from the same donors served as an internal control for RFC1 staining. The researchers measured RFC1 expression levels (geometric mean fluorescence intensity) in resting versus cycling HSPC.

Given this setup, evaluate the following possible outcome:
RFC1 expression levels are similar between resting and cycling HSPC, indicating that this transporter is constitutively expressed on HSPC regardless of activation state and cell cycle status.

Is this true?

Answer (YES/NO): NO